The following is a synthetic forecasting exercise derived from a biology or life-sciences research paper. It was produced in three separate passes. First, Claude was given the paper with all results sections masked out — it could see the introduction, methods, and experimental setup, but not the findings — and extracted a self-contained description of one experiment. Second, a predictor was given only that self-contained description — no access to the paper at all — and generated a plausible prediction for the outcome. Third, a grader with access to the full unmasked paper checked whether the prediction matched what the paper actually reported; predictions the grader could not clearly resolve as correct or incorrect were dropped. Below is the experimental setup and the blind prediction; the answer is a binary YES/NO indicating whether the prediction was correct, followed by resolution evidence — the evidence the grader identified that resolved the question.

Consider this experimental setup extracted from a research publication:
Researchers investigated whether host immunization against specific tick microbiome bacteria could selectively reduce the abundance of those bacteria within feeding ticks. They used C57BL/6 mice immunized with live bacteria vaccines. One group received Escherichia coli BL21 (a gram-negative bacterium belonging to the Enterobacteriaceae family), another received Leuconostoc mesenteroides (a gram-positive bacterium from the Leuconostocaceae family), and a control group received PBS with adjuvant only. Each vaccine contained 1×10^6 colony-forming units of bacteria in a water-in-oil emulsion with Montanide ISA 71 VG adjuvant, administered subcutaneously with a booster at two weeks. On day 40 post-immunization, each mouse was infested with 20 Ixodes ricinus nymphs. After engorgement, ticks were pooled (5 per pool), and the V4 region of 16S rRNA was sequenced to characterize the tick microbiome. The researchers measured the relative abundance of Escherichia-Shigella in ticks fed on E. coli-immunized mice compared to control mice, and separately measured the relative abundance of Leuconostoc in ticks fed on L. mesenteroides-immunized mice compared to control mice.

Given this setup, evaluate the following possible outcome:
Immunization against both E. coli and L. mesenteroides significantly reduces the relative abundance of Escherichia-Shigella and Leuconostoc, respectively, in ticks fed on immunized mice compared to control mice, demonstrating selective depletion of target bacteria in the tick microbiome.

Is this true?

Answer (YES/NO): NO